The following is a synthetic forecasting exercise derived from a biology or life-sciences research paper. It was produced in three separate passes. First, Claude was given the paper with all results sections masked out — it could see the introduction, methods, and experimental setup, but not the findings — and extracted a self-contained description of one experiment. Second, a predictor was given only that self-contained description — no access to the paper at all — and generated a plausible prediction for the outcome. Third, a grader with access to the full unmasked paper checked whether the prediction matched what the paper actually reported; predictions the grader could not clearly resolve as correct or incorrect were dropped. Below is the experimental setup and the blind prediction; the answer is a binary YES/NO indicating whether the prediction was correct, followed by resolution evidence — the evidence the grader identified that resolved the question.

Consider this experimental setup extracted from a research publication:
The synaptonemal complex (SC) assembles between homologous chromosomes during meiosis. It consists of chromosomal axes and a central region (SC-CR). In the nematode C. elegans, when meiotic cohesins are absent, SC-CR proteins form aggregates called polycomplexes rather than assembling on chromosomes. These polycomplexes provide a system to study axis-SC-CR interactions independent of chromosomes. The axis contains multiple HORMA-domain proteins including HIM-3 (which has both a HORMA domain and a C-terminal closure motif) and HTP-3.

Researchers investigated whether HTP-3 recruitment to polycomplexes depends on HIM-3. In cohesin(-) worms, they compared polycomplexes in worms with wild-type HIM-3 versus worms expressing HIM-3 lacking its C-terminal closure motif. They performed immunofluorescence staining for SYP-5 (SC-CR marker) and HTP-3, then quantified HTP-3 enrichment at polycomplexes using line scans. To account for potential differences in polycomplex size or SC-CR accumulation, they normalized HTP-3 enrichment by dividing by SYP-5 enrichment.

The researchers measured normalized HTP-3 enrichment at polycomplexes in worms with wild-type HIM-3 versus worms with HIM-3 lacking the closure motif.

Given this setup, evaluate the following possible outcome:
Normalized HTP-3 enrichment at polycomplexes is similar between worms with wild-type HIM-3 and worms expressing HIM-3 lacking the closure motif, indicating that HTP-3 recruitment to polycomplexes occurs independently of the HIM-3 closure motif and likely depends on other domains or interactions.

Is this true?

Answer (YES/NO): YES